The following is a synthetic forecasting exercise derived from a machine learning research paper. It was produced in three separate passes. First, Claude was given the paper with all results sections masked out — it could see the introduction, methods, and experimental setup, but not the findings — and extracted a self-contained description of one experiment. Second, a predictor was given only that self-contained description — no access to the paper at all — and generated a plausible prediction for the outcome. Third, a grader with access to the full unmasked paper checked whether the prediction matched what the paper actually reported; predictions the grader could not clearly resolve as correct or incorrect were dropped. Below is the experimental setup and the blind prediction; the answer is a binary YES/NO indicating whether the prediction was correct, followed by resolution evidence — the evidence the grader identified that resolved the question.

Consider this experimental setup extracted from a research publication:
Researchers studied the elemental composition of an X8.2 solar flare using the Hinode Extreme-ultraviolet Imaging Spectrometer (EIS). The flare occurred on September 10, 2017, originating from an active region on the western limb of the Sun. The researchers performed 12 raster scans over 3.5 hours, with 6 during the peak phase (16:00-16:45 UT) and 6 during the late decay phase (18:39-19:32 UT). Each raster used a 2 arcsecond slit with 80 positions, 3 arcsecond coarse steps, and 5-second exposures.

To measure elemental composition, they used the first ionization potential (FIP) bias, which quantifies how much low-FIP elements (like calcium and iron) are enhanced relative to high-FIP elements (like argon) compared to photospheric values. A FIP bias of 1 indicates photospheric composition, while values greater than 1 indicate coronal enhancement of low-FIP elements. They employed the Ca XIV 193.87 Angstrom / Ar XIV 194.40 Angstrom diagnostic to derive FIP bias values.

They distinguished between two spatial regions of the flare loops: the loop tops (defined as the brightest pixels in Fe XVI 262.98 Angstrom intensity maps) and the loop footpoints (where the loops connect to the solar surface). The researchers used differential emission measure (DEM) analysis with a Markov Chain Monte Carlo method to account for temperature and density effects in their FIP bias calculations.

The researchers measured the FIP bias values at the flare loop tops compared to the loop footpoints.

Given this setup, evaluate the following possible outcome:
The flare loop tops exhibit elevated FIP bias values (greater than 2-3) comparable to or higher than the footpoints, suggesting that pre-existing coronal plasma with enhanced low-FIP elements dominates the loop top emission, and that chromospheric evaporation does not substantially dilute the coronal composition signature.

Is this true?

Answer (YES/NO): YES